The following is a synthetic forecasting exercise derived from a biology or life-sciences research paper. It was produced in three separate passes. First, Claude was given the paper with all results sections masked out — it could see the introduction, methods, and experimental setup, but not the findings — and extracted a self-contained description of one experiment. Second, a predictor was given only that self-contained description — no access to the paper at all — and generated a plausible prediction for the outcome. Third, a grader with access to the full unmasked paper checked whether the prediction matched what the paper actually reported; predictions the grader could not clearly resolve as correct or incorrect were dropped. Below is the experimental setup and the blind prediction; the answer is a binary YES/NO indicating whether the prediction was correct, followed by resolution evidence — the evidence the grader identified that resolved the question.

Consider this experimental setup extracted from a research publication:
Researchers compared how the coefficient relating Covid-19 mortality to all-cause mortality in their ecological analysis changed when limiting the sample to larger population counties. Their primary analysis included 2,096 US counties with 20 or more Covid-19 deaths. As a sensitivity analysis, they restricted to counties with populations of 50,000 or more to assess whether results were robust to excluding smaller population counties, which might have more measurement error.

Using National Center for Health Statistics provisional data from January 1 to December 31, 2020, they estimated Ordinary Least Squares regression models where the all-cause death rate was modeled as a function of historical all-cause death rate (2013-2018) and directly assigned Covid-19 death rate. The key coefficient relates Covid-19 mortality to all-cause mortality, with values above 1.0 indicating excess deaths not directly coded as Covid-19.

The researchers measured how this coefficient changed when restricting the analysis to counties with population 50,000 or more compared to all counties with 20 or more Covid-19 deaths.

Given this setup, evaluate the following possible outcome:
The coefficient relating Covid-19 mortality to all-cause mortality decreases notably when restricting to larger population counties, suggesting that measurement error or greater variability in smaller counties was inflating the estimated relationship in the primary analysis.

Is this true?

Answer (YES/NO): NO